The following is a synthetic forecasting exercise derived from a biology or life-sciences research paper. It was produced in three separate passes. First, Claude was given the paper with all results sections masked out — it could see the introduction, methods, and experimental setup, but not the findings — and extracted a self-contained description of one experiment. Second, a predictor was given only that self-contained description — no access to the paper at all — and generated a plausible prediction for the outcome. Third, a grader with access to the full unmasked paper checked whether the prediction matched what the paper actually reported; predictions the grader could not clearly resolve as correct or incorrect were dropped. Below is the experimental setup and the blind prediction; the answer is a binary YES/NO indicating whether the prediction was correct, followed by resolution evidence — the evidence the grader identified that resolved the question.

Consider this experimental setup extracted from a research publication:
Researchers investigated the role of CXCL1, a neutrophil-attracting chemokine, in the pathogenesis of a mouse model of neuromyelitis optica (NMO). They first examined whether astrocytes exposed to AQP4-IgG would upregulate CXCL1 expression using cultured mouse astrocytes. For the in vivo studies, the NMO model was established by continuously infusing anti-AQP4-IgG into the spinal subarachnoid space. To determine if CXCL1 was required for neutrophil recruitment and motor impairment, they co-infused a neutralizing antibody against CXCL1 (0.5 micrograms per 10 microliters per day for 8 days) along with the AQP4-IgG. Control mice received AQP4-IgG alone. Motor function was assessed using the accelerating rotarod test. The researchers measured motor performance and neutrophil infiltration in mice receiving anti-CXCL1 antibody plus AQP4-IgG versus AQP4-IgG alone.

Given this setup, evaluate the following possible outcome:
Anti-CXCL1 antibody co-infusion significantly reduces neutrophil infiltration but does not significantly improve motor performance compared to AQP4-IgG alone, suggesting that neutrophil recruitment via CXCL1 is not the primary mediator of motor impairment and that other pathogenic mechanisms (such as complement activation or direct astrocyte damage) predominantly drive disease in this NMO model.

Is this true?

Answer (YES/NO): NO